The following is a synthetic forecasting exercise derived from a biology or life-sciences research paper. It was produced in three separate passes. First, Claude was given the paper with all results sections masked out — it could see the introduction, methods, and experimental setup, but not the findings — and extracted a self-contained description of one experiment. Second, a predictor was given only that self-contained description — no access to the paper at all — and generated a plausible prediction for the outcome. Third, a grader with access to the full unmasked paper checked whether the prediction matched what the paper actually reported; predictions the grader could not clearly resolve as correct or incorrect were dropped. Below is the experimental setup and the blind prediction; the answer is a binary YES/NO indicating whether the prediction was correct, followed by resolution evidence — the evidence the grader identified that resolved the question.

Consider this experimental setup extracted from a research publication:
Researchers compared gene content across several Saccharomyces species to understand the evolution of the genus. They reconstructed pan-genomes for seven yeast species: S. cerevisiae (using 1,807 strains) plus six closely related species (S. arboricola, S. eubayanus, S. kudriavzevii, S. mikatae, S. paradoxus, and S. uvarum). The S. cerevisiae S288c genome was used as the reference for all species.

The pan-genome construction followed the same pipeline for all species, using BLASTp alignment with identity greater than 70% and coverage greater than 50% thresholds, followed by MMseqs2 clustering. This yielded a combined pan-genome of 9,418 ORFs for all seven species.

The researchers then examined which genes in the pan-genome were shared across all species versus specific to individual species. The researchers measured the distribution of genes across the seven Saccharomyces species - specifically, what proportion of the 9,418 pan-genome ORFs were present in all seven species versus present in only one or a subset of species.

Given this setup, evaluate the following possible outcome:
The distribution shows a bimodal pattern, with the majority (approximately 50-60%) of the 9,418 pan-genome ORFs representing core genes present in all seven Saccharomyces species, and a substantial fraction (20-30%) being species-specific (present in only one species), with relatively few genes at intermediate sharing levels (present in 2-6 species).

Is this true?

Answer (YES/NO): NO